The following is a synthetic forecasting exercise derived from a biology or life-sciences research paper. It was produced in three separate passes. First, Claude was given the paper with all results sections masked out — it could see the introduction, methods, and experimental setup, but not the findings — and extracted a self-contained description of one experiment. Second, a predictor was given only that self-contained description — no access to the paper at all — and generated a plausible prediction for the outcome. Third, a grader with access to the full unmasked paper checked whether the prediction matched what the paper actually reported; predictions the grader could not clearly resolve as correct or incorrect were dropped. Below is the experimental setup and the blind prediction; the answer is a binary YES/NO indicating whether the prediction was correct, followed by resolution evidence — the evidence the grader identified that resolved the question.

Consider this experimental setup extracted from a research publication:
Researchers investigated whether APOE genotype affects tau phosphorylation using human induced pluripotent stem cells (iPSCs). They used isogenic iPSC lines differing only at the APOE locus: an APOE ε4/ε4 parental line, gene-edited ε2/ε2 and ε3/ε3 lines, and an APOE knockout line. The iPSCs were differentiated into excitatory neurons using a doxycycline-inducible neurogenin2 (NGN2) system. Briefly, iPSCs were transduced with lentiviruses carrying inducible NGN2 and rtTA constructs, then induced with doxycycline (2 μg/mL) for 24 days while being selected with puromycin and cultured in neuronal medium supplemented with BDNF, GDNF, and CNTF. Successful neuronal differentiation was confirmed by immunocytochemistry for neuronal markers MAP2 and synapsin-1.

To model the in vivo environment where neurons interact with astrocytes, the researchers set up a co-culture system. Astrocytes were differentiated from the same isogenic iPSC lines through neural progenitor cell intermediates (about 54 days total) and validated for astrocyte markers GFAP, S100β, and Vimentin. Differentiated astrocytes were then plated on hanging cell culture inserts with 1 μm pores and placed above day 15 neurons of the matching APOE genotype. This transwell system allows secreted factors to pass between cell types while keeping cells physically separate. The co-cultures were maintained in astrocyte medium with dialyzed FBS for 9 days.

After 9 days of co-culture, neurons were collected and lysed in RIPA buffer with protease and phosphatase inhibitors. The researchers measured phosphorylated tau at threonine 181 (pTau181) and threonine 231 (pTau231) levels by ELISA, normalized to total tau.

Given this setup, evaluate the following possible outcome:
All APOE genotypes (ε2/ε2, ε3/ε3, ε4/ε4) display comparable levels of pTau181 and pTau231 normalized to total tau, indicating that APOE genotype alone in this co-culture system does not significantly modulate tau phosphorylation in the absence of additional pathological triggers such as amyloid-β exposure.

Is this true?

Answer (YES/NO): NO